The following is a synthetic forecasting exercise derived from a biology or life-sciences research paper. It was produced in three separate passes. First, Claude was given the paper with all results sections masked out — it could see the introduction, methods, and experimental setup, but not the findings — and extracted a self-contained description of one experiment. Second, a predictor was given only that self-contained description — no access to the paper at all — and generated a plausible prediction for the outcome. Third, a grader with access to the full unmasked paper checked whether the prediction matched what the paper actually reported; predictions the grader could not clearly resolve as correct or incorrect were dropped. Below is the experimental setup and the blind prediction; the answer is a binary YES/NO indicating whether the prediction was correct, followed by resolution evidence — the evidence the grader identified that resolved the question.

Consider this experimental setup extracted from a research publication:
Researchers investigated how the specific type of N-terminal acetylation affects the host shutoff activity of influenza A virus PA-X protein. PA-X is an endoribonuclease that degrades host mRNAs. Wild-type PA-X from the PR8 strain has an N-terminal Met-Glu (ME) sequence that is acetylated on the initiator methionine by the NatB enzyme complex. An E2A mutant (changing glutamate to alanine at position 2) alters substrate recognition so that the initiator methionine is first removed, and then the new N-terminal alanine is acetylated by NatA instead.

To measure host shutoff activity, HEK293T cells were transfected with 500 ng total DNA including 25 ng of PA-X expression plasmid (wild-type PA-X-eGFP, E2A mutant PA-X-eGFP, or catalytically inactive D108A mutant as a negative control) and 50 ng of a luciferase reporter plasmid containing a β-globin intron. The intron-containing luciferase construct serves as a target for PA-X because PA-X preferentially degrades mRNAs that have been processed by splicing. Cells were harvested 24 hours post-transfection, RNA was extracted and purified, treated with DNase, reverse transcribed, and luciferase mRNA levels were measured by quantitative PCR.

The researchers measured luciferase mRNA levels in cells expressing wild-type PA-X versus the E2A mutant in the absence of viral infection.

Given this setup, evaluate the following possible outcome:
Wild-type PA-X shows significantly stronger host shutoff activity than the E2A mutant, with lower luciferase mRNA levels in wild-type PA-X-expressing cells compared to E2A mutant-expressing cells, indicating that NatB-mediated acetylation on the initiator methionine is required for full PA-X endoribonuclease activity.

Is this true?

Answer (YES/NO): YES